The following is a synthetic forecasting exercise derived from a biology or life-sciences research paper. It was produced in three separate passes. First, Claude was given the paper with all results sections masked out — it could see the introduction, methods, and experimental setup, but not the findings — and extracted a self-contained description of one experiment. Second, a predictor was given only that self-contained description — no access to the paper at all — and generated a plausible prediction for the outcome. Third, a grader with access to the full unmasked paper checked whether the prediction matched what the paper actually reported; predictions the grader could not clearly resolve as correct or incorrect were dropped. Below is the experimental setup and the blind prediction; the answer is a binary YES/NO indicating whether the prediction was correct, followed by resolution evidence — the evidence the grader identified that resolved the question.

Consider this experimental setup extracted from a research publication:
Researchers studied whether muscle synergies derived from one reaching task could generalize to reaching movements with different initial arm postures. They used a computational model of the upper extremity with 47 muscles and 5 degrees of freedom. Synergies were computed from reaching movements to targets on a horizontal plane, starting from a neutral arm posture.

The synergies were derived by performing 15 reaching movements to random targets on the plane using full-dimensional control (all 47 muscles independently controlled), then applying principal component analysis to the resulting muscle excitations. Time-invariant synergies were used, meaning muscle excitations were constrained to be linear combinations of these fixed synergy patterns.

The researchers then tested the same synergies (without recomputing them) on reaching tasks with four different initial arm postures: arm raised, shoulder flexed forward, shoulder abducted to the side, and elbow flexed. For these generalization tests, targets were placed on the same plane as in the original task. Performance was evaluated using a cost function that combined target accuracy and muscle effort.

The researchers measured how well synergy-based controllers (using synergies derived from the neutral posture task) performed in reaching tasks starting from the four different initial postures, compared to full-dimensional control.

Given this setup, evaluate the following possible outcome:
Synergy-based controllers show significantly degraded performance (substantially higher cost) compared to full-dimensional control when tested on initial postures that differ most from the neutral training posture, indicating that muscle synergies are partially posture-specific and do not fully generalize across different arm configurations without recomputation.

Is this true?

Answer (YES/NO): YES